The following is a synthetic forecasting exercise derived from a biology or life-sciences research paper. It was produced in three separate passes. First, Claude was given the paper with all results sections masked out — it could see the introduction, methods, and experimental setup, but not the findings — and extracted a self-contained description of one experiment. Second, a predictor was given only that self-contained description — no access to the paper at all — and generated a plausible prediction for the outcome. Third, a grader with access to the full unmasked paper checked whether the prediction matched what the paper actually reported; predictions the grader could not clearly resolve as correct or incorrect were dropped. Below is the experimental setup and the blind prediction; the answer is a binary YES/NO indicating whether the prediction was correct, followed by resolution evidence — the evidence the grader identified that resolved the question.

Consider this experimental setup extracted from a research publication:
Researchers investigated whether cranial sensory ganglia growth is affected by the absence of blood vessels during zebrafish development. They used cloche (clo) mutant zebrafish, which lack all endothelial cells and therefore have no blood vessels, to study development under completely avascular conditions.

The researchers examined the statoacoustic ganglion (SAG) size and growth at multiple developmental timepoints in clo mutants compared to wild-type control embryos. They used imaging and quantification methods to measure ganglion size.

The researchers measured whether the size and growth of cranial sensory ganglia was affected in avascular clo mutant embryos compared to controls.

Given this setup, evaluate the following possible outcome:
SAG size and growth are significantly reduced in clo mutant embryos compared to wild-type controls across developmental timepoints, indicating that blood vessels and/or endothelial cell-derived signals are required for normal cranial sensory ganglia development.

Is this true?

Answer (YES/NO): NO